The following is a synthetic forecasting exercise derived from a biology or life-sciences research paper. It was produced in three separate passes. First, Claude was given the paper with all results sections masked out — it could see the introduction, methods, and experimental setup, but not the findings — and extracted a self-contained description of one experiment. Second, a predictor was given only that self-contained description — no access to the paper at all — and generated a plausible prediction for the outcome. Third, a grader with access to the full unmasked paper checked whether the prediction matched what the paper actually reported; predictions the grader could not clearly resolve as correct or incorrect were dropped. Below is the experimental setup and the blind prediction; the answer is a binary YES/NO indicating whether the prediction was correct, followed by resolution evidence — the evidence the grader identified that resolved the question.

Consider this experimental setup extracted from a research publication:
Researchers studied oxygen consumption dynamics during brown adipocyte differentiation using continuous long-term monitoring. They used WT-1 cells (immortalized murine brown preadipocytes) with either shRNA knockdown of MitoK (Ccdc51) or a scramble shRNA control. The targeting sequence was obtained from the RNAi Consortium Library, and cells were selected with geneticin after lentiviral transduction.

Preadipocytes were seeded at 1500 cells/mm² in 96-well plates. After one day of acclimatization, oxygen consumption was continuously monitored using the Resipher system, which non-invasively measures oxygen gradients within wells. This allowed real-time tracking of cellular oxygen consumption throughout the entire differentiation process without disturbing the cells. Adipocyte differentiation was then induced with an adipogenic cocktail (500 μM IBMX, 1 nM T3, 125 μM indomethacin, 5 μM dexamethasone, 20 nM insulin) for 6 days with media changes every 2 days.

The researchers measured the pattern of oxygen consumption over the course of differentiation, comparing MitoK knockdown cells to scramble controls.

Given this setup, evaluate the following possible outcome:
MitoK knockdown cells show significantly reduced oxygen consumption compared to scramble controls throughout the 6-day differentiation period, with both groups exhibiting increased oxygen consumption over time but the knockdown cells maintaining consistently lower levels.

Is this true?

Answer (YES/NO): NO